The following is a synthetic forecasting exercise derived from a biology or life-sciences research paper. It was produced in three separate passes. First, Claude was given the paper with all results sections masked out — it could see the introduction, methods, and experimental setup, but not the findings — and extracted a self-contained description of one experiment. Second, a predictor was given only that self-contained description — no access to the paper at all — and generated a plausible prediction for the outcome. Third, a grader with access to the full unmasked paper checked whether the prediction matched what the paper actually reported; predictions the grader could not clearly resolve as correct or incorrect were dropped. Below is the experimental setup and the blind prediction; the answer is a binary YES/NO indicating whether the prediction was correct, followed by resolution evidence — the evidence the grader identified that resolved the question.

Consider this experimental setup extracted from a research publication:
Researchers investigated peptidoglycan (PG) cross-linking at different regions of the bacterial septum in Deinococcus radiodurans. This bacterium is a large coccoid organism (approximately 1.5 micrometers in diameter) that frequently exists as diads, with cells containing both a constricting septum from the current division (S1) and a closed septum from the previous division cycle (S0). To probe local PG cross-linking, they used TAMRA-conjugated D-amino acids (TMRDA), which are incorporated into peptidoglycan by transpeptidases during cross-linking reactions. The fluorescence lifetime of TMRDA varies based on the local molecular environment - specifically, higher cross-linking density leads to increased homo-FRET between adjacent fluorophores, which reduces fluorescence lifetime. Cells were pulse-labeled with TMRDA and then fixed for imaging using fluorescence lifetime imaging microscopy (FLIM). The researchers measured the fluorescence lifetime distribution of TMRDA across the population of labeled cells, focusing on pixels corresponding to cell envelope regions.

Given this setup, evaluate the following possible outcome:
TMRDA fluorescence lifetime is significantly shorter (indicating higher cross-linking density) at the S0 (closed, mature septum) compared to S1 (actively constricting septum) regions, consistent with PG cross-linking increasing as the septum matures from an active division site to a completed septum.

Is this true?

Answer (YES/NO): YES